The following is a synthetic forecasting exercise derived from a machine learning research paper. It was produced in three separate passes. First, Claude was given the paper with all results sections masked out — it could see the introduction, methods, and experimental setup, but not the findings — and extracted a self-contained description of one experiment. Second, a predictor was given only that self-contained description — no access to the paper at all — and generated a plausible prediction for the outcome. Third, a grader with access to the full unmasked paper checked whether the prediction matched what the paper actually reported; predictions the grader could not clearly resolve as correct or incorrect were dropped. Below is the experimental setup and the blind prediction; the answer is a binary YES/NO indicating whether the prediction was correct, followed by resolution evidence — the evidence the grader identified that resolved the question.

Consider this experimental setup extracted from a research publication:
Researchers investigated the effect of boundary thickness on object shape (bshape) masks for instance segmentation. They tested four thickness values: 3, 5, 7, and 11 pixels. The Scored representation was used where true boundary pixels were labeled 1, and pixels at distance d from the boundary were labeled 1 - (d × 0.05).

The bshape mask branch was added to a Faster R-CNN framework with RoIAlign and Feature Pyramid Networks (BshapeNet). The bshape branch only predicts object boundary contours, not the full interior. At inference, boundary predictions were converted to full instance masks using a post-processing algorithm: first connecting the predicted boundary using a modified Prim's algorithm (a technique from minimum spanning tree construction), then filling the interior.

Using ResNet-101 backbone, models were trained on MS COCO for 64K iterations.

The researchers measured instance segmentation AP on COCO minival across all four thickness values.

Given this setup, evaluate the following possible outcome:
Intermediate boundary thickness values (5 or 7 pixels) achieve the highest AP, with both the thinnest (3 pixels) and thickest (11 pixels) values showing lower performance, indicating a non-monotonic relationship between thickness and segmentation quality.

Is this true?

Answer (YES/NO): YES